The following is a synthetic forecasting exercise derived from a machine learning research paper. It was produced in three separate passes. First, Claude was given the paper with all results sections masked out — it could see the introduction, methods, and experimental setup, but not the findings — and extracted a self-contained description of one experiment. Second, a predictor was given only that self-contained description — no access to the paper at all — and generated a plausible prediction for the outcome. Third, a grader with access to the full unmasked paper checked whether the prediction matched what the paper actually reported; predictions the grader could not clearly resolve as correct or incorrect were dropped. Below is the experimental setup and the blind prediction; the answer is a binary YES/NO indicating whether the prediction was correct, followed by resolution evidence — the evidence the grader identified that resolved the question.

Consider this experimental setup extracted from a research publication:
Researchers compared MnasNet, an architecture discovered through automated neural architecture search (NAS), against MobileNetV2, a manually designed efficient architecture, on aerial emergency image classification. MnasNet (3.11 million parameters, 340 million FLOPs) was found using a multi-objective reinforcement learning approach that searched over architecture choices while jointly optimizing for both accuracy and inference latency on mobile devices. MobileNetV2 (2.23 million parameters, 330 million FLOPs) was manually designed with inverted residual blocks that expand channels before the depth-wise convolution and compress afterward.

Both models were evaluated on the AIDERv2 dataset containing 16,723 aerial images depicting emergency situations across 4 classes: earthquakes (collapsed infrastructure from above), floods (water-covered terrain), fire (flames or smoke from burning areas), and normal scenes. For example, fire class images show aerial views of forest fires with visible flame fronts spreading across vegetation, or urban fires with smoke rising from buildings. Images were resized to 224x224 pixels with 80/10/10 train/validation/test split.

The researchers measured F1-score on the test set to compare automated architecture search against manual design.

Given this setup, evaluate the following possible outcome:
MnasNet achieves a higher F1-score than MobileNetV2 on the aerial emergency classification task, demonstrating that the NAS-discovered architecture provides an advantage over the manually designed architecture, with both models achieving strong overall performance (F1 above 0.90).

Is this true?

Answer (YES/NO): NO